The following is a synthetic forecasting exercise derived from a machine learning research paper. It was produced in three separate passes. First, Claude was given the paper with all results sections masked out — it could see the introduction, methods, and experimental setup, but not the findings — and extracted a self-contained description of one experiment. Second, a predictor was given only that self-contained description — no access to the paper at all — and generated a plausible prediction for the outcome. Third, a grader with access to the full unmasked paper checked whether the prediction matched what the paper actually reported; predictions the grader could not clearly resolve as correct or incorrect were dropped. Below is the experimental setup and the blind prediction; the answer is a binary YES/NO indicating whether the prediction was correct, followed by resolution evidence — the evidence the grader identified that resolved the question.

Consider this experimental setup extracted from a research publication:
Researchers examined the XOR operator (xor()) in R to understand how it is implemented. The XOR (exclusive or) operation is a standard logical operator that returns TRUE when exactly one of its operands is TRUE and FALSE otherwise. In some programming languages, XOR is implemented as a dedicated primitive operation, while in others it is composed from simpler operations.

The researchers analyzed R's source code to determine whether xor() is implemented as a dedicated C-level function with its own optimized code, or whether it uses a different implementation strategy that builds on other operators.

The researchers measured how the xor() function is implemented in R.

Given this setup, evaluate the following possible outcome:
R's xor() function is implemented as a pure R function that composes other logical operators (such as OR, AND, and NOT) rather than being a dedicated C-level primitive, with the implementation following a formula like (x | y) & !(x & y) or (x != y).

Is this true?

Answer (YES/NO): YES